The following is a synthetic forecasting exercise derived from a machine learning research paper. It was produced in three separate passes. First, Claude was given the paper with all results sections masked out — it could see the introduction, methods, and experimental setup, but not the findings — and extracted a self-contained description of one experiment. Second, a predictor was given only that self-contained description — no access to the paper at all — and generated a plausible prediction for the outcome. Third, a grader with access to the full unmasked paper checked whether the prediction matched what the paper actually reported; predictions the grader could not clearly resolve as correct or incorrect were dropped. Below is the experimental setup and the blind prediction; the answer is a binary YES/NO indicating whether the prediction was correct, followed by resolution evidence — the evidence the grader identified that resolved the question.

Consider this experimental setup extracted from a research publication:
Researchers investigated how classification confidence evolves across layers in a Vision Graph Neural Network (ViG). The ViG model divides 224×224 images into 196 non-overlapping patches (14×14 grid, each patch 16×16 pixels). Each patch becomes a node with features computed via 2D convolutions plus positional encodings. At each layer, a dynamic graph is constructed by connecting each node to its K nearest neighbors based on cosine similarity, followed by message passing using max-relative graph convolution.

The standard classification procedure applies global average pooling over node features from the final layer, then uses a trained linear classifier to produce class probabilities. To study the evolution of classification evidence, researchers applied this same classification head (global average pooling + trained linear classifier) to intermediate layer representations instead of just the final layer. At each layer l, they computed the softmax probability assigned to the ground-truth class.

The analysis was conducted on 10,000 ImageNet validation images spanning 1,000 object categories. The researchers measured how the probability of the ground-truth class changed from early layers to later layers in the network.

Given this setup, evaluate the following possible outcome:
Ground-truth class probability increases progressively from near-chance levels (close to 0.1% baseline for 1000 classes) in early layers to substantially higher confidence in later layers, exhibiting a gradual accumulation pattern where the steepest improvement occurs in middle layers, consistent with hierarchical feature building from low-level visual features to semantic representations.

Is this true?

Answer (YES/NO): NO